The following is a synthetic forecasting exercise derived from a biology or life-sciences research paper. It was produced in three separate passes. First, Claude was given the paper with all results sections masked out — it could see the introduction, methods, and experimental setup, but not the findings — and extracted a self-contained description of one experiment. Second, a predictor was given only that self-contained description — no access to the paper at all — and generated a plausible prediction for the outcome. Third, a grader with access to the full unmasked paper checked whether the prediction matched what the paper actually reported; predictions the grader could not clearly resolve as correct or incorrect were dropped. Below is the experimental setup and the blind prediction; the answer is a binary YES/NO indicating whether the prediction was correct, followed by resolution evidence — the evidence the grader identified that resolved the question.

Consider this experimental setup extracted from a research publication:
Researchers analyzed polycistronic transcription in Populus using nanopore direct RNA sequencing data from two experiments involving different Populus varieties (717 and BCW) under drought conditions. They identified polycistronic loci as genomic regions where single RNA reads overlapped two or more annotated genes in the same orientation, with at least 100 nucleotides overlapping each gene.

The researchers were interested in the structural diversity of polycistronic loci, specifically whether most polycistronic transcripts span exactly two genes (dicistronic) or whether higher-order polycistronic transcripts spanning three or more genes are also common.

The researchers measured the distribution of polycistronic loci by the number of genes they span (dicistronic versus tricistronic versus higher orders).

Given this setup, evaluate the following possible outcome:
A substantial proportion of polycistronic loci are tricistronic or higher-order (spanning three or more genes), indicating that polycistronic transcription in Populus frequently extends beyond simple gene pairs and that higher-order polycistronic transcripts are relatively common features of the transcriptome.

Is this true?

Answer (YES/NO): NO